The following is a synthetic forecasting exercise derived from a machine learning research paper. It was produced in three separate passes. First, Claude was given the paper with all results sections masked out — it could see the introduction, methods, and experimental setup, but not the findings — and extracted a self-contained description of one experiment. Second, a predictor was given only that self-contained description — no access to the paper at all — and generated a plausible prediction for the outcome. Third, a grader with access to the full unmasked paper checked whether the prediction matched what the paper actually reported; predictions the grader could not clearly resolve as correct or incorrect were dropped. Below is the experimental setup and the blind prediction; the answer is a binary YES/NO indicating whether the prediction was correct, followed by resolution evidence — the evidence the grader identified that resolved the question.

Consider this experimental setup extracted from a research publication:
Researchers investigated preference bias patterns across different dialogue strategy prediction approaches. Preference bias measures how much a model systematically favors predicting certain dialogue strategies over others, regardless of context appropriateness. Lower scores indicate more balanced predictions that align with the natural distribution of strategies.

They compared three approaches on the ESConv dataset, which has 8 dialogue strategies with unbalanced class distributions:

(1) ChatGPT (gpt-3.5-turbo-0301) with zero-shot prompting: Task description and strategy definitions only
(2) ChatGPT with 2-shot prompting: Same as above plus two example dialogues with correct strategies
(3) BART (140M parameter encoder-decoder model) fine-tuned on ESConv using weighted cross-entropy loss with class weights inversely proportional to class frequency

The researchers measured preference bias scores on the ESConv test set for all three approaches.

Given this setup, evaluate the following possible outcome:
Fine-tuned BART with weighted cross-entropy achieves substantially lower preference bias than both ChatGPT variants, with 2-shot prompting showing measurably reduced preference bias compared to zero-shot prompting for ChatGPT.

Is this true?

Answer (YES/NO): YES